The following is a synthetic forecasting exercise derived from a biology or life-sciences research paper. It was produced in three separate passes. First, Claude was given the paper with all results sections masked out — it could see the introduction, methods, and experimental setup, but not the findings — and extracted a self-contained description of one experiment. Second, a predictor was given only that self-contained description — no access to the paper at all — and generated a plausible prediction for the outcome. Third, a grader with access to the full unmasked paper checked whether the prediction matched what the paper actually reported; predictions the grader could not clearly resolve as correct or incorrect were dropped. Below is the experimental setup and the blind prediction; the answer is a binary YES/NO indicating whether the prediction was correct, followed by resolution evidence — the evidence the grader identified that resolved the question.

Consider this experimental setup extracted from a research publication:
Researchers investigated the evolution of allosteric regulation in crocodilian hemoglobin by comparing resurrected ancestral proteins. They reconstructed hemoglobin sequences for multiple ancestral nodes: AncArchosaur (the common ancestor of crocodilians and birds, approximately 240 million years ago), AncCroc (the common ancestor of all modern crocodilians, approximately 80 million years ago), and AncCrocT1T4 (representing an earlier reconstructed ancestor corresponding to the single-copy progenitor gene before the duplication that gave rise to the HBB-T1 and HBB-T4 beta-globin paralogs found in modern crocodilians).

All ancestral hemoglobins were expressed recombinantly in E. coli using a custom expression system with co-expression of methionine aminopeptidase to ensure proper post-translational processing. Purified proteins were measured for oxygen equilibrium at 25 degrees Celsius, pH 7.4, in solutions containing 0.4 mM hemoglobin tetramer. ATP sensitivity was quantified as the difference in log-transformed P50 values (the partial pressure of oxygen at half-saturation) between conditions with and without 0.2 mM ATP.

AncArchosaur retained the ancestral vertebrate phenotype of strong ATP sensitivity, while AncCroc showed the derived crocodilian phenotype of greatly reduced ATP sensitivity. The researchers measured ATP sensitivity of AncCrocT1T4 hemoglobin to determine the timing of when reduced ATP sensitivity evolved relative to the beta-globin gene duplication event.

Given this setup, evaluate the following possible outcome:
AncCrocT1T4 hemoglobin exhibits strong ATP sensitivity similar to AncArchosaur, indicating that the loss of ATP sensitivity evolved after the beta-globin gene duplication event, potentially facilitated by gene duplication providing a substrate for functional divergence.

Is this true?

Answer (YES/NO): YES